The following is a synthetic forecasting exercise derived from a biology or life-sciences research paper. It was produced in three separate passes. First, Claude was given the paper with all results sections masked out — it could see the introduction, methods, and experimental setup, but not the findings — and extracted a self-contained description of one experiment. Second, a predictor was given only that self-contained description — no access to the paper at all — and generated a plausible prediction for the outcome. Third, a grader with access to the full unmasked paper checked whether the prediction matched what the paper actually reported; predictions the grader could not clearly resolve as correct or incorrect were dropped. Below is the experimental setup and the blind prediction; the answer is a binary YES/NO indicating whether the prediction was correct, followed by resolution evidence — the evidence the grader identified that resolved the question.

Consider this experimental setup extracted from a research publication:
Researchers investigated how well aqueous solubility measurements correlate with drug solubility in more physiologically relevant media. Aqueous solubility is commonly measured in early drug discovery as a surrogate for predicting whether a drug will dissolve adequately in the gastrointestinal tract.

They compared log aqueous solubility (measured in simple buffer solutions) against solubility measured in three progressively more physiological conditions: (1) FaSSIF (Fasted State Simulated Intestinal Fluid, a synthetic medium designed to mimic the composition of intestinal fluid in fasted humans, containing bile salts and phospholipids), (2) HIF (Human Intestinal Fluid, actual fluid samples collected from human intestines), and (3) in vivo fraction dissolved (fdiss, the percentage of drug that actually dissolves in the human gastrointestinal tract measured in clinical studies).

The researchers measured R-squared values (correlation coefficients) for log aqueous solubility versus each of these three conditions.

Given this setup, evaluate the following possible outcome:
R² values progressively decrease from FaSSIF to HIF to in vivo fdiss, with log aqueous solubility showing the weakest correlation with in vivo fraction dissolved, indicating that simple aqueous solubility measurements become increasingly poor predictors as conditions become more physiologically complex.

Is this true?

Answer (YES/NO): YES